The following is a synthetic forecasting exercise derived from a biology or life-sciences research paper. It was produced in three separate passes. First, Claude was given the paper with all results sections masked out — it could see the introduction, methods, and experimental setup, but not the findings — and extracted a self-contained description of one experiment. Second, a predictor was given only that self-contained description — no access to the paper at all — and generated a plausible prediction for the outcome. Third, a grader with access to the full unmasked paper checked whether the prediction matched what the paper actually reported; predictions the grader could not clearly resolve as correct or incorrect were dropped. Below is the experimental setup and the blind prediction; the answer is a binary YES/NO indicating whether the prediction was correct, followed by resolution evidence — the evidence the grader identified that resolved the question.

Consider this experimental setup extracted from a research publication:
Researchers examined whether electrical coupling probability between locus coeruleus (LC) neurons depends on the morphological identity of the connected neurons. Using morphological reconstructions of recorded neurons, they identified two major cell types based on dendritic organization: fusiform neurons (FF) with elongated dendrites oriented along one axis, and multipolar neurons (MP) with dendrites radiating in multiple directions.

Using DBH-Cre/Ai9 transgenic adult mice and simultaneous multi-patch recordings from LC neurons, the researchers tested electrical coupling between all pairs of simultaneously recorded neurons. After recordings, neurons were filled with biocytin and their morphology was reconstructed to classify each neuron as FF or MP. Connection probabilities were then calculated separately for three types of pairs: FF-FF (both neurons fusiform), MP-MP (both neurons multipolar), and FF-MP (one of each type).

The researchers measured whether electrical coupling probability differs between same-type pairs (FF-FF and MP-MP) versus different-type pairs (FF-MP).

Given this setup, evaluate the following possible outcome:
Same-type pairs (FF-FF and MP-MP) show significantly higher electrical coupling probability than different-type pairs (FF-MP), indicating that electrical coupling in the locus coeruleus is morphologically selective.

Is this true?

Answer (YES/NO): YES